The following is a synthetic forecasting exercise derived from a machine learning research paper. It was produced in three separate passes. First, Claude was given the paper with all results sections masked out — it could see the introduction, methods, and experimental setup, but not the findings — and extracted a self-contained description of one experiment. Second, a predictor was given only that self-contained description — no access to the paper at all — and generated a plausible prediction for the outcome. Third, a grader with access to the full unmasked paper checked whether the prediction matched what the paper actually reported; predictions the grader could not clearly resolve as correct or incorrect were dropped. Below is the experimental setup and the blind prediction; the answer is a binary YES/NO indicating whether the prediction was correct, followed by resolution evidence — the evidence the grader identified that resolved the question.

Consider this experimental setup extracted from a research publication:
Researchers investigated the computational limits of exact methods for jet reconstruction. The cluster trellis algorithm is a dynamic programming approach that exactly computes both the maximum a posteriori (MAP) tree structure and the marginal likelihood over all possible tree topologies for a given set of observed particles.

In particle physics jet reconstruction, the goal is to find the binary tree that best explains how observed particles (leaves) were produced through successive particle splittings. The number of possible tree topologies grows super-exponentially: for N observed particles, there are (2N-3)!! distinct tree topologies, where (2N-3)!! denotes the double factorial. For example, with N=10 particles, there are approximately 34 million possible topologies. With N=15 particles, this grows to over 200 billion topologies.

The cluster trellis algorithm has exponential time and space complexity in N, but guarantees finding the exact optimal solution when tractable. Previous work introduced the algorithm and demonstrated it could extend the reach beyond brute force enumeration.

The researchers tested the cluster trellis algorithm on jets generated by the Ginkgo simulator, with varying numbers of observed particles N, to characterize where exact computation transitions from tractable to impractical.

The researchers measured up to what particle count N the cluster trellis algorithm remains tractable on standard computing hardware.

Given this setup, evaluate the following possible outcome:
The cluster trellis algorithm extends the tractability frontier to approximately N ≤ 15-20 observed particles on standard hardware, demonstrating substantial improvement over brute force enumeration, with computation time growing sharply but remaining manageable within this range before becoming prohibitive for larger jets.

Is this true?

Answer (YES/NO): NO